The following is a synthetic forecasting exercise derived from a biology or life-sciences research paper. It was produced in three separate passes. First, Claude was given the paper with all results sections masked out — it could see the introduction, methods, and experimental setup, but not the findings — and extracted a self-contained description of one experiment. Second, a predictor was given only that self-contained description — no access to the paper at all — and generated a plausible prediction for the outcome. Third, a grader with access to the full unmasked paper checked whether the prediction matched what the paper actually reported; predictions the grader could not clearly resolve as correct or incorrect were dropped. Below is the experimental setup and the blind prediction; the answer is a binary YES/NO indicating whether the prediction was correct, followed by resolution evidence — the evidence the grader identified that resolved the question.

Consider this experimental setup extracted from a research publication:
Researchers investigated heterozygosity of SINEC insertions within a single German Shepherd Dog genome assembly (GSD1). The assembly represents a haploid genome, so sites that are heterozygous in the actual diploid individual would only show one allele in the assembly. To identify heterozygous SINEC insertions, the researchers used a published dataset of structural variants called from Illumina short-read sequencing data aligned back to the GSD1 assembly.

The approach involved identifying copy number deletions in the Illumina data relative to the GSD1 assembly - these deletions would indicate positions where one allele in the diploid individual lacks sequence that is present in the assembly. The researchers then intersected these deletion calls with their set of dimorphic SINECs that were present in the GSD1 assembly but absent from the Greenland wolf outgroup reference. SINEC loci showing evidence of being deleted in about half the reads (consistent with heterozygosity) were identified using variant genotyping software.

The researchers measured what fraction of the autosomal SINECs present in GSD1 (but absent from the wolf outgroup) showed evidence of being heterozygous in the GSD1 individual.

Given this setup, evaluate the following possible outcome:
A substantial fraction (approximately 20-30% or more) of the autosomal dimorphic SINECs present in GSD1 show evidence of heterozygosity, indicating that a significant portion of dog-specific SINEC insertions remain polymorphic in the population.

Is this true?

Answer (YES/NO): YES